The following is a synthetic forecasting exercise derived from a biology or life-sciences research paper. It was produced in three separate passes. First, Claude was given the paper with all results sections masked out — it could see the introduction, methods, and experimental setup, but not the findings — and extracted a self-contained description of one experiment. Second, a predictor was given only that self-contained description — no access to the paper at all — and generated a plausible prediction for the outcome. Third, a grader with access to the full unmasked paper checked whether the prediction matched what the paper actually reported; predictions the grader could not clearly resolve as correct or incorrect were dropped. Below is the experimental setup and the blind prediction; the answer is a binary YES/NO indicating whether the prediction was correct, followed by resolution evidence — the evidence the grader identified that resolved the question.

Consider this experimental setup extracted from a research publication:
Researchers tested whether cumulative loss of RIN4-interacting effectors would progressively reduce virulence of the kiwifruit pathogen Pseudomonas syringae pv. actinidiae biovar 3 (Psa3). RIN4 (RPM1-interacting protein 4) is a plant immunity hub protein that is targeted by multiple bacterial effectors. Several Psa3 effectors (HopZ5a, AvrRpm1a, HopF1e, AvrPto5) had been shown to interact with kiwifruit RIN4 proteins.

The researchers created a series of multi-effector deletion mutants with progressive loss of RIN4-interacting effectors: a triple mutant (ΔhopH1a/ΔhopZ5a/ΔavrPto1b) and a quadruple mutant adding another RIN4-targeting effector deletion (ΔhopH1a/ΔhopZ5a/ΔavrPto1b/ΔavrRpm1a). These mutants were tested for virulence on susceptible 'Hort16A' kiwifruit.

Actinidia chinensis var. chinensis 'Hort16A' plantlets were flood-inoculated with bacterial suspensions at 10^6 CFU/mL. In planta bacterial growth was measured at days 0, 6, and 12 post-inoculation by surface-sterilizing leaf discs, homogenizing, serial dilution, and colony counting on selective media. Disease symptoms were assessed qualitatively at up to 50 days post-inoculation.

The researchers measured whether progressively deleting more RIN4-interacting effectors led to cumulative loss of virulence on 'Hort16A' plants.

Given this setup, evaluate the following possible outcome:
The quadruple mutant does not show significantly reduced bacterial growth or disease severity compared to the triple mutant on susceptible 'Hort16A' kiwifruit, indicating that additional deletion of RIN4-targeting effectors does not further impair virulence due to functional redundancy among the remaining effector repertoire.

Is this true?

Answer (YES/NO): NO